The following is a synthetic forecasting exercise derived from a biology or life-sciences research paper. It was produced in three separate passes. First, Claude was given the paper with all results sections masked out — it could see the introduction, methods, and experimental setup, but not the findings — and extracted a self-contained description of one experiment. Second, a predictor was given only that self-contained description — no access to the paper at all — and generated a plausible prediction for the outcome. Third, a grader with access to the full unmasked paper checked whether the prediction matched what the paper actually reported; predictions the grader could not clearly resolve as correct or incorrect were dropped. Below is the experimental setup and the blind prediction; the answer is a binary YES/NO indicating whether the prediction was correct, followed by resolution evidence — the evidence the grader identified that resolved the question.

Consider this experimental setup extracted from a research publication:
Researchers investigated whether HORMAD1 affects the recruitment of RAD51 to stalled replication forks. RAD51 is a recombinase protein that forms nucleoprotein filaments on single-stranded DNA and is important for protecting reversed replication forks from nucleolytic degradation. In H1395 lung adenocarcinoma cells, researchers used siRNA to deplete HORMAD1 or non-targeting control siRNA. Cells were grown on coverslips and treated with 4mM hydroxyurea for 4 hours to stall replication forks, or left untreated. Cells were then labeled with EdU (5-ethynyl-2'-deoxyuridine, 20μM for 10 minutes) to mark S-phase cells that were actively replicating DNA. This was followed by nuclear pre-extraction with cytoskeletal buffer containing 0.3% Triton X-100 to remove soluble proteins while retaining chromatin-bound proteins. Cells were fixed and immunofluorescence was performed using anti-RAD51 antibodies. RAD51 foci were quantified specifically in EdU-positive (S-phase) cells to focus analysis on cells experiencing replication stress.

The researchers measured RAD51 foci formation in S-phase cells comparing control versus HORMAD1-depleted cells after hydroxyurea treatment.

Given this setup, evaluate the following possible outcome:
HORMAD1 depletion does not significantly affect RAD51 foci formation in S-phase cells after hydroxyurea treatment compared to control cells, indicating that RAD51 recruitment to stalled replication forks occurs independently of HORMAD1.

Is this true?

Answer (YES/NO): NO